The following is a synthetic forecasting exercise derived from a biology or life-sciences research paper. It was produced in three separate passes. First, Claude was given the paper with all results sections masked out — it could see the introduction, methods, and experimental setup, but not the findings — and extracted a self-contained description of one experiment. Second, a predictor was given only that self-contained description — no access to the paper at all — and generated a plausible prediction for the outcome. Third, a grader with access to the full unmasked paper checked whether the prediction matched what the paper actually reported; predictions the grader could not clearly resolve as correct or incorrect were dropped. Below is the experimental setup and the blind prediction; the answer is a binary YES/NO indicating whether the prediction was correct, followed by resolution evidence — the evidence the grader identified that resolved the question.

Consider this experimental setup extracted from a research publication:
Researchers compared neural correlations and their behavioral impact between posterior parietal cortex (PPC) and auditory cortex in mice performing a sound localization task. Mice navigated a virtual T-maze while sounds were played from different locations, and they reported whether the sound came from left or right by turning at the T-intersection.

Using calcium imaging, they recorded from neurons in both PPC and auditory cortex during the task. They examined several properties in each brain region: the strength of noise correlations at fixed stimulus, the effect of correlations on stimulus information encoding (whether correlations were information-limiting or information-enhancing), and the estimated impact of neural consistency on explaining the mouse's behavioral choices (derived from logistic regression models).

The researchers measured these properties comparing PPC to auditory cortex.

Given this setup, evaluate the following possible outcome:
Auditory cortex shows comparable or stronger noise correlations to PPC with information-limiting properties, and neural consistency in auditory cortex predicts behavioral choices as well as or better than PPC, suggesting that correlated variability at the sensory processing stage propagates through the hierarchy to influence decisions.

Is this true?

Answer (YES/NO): NO